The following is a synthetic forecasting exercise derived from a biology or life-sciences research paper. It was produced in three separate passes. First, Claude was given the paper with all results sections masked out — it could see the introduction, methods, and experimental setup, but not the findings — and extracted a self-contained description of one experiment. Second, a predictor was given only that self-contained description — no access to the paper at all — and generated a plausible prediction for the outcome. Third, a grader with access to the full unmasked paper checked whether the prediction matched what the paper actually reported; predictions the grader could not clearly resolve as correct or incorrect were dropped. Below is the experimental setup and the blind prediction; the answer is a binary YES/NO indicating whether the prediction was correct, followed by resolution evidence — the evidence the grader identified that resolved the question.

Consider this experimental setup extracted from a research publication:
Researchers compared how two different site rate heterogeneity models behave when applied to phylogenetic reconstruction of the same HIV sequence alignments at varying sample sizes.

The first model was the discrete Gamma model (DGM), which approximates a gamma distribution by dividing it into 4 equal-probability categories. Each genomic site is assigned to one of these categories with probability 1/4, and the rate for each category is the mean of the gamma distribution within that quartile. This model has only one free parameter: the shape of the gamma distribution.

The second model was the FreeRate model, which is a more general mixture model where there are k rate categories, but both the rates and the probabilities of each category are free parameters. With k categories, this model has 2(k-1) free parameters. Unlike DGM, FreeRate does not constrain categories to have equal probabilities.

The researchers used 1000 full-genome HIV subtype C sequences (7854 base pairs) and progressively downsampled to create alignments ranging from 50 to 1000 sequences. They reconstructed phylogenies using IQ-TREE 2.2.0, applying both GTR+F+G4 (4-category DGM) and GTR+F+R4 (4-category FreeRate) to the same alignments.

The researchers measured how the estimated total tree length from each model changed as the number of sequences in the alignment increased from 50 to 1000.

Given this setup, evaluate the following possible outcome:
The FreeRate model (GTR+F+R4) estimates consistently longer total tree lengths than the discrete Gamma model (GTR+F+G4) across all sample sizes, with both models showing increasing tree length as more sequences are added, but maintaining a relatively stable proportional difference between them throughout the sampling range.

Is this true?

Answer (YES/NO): NO